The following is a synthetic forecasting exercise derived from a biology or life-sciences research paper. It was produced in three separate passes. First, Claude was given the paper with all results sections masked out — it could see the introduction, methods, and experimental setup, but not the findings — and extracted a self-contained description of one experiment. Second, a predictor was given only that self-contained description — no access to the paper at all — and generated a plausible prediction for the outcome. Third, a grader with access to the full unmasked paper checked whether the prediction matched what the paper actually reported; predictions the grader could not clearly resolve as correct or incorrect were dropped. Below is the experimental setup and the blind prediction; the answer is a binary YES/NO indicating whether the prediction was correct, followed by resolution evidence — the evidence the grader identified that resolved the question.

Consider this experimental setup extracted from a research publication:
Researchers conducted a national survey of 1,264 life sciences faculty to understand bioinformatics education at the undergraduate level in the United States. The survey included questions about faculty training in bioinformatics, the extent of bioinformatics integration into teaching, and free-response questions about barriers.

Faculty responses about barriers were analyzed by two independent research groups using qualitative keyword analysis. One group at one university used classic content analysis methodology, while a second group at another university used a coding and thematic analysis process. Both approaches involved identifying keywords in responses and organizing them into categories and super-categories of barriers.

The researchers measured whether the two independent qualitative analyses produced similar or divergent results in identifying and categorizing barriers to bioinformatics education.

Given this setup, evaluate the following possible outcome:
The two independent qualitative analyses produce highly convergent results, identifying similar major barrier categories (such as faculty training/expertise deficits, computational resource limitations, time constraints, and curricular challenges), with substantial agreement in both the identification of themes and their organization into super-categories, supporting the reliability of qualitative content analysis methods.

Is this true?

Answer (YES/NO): NO